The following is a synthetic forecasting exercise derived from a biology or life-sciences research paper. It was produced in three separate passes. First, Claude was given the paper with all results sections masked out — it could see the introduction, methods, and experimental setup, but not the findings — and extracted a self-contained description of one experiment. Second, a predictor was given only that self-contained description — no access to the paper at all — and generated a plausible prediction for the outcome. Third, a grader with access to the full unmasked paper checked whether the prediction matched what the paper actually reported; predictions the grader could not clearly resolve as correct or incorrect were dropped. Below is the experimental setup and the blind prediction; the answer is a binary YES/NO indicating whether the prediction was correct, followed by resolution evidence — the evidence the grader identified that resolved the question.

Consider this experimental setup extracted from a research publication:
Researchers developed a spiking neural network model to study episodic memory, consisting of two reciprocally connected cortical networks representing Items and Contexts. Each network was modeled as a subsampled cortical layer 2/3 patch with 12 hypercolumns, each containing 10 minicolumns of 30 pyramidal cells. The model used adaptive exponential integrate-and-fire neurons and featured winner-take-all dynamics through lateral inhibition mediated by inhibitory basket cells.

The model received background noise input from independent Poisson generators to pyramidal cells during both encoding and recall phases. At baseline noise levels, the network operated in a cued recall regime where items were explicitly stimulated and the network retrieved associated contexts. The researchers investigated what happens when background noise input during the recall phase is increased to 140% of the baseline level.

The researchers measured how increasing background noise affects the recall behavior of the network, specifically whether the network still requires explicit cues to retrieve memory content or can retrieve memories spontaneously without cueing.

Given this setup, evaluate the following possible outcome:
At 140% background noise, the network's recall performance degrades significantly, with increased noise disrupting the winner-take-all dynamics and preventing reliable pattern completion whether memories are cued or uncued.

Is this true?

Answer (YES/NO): NO